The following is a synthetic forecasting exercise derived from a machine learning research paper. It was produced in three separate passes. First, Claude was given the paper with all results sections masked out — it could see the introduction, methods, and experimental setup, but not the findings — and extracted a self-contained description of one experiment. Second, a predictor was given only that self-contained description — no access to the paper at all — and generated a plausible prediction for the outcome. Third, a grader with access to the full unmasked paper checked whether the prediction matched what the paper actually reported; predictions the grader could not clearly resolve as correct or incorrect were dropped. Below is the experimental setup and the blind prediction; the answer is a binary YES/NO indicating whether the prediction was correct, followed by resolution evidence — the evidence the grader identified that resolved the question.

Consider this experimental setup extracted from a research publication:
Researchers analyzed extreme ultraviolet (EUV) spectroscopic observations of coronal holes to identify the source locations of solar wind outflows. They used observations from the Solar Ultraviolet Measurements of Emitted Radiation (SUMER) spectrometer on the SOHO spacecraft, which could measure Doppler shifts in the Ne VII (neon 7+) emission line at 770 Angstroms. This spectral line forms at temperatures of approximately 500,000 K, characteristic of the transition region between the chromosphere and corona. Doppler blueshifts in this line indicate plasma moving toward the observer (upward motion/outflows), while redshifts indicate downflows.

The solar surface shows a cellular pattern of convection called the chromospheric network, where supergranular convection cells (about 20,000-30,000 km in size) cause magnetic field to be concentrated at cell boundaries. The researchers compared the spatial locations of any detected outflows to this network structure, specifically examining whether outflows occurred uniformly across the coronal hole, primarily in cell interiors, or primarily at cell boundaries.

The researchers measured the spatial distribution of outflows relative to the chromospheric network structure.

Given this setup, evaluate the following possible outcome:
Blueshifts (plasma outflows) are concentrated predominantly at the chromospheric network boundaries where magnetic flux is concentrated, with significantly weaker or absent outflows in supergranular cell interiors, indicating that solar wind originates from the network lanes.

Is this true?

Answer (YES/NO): YES